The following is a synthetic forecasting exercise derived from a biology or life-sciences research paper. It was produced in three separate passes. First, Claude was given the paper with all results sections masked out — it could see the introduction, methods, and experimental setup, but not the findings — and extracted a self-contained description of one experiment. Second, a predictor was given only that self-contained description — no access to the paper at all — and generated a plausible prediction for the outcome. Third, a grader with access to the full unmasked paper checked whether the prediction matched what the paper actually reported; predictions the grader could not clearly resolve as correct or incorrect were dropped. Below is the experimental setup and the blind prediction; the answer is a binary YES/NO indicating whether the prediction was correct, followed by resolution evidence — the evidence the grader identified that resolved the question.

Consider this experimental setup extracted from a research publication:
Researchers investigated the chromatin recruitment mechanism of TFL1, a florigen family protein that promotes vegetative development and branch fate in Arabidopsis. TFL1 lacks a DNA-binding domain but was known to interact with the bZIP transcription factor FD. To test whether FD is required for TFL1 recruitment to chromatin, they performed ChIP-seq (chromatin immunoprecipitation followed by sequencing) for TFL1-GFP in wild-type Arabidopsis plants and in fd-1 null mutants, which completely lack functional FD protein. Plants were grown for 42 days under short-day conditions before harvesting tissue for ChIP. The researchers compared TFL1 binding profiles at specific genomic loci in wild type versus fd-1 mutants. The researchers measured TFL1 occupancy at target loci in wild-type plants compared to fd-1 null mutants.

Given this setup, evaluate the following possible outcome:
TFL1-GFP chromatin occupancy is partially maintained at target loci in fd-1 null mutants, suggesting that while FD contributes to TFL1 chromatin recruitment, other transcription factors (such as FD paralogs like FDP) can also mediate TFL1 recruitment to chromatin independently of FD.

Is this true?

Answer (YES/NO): NO